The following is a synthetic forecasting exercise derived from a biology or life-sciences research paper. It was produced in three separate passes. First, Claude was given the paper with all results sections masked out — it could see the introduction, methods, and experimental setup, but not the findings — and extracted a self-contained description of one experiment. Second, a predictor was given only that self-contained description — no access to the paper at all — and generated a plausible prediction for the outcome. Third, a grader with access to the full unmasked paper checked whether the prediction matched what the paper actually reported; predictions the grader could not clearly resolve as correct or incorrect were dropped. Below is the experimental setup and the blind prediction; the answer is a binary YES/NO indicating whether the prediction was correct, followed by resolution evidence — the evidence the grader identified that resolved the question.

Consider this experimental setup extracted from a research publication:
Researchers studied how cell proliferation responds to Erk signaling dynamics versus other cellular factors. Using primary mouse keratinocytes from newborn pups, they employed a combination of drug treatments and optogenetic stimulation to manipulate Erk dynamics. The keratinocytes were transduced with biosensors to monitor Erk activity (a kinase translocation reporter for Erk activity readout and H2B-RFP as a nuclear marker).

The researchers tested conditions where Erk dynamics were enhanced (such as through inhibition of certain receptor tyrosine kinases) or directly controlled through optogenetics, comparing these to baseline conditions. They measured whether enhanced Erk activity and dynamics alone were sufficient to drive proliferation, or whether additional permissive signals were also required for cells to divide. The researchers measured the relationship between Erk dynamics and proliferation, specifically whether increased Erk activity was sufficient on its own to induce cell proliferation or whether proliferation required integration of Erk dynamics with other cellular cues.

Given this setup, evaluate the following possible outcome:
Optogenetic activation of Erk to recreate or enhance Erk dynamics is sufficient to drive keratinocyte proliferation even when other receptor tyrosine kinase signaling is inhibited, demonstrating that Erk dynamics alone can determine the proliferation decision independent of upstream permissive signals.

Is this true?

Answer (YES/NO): NO